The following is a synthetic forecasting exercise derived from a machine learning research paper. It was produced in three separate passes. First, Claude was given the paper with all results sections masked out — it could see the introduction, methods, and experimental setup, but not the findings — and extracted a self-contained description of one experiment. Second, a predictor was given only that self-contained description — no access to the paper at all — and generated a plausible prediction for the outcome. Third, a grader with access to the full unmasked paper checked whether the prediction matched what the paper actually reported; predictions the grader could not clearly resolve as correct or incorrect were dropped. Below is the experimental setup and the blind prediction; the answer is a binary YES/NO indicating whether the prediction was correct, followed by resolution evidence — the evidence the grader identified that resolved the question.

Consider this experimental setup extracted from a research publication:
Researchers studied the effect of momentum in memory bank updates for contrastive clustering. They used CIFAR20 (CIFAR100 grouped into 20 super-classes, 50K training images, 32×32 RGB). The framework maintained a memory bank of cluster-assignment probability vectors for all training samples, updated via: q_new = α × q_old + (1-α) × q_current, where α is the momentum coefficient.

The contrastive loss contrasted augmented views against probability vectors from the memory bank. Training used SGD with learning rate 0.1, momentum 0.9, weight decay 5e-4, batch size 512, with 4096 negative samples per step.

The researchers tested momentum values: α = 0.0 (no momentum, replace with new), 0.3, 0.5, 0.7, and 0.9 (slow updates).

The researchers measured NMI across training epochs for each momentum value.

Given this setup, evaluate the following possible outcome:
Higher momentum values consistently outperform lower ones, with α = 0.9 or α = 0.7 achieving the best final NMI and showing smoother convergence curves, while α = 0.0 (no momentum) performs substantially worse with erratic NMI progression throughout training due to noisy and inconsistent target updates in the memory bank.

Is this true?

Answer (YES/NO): NO